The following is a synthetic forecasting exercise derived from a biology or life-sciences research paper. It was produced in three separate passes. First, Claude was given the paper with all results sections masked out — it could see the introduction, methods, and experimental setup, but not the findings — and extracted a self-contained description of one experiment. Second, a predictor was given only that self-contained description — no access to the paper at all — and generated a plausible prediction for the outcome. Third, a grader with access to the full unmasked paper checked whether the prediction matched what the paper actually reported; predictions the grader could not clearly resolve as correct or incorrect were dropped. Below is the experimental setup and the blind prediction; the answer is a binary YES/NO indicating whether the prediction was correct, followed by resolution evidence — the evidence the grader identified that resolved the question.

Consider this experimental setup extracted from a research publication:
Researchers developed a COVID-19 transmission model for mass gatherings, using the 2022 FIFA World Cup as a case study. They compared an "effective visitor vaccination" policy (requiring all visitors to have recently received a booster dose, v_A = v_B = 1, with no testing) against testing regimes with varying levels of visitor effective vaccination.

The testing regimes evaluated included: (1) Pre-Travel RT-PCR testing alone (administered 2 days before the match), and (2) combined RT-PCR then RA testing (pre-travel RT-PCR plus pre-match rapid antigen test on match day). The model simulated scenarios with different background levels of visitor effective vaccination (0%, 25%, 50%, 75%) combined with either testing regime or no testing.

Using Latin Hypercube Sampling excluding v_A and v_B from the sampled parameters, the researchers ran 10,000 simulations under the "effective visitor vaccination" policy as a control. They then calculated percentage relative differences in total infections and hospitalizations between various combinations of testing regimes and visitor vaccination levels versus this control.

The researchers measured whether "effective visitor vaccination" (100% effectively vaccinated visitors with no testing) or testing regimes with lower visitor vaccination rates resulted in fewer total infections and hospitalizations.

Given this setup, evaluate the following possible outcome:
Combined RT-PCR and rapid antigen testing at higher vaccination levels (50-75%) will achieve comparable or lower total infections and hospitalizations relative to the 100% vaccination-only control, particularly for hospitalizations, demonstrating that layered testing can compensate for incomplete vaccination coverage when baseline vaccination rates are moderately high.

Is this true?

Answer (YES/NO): NO